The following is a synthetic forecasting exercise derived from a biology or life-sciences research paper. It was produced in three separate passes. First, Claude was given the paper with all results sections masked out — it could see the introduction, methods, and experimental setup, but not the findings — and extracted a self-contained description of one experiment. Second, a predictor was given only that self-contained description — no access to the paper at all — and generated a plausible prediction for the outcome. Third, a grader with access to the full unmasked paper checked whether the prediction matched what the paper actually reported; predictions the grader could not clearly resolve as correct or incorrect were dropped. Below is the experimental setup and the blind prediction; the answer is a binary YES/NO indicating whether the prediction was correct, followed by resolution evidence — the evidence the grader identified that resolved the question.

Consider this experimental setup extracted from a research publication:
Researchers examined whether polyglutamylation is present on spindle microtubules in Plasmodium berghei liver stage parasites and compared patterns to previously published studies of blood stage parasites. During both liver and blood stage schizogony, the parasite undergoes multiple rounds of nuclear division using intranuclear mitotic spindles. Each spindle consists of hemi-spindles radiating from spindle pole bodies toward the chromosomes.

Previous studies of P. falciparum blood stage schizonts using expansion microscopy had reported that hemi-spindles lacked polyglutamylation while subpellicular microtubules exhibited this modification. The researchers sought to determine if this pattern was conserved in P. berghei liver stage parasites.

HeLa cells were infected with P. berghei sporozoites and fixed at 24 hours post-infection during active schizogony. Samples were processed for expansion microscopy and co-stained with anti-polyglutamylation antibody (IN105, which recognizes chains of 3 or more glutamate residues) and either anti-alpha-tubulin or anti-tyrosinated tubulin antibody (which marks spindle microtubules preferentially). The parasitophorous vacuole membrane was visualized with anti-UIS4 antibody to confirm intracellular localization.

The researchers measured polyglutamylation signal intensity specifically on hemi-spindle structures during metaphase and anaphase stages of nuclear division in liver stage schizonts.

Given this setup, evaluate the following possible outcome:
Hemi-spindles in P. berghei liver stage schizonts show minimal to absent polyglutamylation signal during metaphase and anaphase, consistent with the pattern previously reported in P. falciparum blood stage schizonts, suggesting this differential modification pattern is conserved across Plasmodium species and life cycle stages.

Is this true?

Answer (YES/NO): YES